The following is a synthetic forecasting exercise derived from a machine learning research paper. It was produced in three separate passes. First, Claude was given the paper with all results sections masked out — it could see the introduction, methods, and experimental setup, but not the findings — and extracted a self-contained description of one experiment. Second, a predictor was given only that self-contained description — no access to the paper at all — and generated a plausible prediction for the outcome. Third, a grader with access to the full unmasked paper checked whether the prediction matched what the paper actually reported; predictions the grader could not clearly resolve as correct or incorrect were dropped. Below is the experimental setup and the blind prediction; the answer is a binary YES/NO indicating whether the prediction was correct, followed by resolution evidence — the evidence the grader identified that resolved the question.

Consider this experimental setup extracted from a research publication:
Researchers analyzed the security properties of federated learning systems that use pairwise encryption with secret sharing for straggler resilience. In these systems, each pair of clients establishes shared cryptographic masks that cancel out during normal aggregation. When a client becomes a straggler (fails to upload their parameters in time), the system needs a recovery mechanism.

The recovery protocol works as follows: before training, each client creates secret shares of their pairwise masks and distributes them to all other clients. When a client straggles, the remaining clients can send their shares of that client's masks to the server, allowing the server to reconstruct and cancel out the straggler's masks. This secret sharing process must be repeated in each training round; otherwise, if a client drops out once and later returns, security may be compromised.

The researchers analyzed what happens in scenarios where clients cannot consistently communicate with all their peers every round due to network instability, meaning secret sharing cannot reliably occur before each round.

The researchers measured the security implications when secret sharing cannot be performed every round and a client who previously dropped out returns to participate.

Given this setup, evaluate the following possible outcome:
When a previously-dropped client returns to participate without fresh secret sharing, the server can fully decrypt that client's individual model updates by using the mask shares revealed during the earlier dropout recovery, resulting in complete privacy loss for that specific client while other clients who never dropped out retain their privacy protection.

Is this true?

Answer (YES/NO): YES